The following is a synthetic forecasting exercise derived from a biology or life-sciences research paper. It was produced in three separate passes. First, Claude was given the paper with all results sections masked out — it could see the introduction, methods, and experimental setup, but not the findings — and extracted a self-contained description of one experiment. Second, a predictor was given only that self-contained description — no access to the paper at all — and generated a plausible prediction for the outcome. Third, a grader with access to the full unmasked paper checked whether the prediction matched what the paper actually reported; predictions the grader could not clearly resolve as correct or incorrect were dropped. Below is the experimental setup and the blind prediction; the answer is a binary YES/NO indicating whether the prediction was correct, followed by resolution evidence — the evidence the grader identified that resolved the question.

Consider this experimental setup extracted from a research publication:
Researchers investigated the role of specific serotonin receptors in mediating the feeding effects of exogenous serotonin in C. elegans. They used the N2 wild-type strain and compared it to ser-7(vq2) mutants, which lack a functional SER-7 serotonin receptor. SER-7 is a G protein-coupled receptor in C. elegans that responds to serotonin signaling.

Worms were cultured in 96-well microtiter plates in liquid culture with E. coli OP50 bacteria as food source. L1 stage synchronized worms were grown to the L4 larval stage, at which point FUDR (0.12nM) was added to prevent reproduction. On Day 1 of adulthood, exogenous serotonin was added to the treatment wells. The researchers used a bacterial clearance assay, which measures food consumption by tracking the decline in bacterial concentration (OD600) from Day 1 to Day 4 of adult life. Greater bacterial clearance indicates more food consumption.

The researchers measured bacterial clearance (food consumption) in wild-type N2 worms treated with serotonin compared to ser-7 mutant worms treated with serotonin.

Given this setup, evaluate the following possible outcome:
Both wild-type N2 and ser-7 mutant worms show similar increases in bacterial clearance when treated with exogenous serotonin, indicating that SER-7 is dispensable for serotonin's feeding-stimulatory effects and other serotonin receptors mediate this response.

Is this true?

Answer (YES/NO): NO